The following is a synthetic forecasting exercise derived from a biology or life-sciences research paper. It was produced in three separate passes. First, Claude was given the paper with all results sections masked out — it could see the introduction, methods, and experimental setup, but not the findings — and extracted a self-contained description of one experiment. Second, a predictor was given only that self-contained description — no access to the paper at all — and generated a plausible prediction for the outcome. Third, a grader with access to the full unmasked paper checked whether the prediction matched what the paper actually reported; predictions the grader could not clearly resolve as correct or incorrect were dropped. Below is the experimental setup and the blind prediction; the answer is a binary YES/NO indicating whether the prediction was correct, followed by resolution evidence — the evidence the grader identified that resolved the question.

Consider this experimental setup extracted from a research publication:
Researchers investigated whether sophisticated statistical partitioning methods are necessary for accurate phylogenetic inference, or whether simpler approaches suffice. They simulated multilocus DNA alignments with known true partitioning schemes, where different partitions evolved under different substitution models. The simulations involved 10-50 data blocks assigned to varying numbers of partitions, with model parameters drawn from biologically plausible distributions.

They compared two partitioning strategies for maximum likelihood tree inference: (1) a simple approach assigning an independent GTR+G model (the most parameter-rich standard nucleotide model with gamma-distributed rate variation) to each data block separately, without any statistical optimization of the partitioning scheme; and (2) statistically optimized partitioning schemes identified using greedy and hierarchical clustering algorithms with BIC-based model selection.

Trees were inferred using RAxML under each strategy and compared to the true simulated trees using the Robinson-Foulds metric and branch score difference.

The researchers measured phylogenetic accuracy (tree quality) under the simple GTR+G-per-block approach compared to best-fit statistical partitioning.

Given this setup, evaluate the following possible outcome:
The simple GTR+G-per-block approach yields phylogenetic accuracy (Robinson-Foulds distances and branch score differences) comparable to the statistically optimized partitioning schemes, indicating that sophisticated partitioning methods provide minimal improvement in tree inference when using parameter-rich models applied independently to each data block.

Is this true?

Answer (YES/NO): YES